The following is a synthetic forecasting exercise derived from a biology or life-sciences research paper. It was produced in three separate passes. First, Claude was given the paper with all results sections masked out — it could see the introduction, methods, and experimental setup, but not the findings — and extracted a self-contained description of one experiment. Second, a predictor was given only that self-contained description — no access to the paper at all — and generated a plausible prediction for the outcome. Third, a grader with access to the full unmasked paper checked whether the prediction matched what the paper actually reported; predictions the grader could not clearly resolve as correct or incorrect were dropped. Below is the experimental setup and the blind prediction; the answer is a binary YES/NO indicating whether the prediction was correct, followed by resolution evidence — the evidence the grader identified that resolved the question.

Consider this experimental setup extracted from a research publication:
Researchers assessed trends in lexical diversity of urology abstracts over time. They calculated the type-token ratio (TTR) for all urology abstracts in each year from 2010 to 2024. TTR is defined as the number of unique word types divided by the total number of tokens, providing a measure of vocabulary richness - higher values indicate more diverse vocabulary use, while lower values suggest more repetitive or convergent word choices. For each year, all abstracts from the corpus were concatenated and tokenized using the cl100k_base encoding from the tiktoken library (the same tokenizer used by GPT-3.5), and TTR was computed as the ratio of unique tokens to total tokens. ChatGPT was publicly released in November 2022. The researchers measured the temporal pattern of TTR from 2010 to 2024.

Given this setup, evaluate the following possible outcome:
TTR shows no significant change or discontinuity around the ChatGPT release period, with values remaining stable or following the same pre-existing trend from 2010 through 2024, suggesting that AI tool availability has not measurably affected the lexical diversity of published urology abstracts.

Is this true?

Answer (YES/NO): YES